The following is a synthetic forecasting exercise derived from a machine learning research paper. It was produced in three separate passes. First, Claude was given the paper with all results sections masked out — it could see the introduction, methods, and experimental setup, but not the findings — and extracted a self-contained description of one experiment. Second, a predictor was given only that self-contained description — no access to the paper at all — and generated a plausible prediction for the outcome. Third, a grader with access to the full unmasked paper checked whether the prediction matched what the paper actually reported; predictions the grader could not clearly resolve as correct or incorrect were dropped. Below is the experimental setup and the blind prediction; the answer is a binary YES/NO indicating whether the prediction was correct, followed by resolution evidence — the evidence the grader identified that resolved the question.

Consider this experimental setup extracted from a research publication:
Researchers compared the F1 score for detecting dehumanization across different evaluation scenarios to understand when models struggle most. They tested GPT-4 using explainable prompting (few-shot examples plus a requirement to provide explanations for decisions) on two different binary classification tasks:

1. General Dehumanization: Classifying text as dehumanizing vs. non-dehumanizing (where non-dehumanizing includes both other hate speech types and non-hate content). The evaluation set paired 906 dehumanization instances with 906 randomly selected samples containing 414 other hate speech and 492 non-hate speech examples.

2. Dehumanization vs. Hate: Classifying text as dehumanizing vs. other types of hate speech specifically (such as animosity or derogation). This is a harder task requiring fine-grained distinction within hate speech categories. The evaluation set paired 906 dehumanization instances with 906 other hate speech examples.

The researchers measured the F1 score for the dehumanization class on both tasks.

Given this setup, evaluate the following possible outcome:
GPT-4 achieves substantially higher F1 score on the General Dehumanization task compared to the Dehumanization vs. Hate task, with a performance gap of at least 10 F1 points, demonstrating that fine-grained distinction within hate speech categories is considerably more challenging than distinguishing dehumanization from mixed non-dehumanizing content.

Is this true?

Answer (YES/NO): NO